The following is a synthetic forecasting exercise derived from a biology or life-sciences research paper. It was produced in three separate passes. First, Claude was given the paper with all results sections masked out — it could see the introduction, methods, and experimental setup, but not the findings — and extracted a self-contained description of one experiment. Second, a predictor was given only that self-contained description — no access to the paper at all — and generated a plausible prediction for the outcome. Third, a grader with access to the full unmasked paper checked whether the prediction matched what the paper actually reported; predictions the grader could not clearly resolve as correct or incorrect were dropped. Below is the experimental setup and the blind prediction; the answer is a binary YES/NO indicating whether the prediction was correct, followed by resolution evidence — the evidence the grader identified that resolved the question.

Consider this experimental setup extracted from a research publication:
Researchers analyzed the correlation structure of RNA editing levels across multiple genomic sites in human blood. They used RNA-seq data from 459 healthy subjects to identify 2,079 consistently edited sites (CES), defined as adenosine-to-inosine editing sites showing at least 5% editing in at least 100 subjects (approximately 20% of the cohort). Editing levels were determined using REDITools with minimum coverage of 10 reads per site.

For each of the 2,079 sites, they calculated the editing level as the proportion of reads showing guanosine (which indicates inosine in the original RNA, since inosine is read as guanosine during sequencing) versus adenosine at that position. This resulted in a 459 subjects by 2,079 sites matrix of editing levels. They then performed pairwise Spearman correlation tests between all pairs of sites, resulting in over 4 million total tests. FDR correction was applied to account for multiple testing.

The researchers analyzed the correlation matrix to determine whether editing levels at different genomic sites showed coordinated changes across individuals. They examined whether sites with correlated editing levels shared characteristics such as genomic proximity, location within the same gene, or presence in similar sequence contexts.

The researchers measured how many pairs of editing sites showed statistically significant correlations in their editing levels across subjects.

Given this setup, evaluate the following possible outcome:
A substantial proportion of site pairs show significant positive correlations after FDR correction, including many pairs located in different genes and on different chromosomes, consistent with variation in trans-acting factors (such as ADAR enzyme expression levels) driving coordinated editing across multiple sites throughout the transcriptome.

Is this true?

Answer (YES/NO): NO